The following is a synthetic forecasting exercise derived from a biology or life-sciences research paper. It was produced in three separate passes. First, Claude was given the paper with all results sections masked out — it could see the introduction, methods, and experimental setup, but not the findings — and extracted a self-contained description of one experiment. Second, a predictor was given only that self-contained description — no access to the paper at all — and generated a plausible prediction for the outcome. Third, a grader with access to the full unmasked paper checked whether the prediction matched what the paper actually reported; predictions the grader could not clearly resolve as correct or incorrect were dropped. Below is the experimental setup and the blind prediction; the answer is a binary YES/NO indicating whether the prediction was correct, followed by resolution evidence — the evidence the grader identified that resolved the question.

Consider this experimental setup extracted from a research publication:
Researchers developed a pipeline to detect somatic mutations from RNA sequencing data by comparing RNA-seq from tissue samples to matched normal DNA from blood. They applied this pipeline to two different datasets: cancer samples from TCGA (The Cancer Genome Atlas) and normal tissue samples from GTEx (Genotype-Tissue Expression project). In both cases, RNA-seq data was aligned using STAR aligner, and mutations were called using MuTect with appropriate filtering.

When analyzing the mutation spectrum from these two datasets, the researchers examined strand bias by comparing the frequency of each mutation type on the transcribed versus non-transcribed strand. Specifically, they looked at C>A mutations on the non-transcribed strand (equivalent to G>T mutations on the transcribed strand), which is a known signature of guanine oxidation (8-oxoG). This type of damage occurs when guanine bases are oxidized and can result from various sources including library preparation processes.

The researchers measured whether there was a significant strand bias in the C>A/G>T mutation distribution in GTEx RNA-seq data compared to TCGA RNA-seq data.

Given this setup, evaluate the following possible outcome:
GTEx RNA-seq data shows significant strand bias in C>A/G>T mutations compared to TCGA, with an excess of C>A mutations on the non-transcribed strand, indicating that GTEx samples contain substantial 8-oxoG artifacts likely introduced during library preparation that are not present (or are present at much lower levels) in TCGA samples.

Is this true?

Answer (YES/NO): YES